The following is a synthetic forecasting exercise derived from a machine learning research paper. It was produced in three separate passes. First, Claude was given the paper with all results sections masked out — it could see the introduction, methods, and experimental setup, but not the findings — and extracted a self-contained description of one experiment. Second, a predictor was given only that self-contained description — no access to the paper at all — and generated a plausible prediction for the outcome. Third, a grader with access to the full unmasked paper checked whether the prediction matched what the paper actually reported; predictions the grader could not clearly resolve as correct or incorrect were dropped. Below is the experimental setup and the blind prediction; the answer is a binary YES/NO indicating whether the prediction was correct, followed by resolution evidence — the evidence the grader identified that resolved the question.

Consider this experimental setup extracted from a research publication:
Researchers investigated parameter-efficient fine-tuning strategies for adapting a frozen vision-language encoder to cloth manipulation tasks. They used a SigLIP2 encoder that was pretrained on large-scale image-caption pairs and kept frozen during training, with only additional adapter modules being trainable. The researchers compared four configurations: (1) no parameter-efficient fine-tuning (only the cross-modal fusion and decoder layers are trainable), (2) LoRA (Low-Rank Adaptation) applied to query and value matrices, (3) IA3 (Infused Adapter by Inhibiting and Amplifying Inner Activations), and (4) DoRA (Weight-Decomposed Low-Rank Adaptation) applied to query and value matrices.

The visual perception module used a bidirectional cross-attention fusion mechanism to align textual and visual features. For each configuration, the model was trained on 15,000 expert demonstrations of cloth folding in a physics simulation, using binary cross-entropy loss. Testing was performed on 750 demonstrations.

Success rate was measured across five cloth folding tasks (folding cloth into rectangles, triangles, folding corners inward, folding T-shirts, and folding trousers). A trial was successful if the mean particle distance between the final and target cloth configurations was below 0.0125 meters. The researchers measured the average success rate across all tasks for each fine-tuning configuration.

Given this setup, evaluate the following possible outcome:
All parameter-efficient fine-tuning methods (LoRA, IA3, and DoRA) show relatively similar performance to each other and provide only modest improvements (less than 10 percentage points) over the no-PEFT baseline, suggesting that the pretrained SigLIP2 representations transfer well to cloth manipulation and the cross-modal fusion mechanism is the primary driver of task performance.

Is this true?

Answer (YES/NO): NO